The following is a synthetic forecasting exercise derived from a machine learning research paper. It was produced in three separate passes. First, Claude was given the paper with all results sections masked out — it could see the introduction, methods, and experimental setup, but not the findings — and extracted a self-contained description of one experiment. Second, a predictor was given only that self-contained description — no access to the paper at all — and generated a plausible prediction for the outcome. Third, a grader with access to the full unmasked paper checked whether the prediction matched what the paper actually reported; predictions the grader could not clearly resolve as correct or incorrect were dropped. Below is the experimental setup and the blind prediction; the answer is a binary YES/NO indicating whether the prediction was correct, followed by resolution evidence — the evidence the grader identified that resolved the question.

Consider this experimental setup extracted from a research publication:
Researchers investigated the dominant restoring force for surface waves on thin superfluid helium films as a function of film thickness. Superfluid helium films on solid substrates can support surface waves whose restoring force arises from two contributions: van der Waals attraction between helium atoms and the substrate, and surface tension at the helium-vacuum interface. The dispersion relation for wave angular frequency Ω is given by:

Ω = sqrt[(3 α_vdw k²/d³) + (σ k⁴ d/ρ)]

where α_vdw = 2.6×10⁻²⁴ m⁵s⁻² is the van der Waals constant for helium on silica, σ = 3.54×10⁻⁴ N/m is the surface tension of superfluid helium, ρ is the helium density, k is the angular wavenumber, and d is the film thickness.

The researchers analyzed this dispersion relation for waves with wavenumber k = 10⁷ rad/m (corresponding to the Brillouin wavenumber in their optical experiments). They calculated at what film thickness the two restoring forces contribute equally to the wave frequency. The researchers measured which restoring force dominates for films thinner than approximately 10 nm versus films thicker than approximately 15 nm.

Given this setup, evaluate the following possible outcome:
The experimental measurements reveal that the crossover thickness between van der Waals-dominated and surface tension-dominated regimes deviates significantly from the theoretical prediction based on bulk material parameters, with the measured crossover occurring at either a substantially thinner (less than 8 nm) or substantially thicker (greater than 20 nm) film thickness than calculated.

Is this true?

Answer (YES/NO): NO